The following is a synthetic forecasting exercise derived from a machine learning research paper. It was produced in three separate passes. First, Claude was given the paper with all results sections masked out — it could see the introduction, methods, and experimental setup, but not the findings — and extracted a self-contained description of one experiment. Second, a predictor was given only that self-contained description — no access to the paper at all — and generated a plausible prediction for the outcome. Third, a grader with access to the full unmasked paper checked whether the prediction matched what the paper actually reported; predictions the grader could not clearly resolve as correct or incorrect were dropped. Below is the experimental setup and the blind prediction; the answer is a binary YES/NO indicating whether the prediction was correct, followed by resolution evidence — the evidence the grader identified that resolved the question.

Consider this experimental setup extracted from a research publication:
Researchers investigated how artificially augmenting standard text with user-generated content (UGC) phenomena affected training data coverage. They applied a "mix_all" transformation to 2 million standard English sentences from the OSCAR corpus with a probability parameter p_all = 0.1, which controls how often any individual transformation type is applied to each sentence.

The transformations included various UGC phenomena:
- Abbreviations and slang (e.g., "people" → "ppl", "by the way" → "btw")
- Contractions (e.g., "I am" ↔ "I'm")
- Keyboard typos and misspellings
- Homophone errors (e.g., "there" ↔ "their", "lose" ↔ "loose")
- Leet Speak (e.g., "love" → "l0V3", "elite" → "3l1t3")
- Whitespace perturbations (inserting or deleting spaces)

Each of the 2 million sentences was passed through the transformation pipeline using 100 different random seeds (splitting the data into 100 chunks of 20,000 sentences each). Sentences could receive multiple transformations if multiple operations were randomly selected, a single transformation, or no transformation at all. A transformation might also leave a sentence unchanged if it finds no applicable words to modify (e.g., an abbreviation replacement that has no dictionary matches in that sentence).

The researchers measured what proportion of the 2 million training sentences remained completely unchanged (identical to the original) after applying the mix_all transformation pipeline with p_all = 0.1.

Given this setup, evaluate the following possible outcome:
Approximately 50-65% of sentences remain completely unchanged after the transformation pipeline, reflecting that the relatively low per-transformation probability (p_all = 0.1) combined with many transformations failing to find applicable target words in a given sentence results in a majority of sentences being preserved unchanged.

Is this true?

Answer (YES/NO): NO